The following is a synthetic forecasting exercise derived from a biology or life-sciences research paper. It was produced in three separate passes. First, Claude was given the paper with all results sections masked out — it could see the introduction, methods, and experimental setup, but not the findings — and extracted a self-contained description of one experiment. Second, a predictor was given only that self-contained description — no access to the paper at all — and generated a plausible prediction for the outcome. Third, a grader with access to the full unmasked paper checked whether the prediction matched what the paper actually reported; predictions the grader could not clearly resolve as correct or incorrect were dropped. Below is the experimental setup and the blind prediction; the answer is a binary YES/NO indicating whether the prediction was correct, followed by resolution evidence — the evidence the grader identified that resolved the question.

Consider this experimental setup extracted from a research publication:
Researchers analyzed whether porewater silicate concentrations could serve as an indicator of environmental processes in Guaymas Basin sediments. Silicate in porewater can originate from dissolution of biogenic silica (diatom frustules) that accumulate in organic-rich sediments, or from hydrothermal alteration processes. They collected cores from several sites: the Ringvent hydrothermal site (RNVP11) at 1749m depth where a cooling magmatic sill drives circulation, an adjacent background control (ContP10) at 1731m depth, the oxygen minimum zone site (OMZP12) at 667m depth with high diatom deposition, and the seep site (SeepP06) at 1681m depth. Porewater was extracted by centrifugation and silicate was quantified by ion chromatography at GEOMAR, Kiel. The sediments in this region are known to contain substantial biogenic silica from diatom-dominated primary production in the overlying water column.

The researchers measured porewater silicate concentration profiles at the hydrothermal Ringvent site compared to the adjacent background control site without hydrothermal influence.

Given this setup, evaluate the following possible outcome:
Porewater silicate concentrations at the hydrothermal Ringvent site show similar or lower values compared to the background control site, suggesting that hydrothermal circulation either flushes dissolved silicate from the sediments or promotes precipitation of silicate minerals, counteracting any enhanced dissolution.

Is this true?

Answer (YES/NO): NO